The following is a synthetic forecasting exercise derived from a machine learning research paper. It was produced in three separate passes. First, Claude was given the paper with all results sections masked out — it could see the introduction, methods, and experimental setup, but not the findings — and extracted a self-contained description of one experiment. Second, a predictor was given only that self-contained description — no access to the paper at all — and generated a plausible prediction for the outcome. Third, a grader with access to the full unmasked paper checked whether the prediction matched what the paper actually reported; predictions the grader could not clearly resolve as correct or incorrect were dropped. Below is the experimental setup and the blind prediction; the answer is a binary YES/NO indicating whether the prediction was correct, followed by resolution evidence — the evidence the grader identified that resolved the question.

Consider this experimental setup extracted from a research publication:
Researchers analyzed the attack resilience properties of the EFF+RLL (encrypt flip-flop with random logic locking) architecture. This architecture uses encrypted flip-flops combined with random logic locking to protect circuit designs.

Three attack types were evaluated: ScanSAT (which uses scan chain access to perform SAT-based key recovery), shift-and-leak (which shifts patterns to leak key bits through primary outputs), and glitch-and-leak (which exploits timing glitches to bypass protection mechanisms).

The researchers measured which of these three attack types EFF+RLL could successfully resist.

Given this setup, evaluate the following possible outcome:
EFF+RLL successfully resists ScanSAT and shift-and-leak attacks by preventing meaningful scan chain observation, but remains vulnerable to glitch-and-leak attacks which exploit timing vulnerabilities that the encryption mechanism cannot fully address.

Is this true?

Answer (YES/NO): NO